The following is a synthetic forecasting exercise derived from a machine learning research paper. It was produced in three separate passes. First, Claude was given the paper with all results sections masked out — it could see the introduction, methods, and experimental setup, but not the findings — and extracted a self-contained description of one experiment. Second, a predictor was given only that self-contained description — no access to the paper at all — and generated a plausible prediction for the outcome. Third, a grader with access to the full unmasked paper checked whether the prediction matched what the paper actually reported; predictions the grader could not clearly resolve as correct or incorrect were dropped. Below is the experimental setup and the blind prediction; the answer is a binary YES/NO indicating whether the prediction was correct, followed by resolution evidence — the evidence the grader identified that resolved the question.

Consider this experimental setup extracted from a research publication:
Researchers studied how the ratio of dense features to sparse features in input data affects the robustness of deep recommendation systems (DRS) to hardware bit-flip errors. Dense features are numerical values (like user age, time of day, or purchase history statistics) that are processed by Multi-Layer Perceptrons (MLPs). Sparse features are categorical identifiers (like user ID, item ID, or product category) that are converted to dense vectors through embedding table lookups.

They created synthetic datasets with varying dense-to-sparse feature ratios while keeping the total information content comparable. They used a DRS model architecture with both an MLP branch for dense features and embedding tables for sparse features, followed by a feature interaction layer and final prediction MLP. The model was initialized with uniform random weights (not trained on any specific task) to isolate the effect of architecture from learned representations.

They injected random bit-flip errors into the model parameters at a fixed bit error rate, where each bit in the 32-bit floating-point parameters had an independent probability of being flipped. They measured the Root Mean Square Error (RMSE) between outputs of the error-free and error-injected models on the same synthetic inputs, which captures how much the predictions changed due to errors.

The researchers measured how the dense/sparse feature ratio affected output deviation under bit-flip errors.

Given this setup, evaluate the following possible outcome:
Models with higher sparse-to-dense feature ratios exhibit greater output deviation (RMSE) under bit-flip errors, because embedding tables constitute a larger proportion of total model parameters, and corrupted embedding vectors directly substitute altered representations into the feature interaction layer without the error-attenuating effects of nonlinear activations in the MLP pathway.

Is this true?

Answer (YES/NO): NO